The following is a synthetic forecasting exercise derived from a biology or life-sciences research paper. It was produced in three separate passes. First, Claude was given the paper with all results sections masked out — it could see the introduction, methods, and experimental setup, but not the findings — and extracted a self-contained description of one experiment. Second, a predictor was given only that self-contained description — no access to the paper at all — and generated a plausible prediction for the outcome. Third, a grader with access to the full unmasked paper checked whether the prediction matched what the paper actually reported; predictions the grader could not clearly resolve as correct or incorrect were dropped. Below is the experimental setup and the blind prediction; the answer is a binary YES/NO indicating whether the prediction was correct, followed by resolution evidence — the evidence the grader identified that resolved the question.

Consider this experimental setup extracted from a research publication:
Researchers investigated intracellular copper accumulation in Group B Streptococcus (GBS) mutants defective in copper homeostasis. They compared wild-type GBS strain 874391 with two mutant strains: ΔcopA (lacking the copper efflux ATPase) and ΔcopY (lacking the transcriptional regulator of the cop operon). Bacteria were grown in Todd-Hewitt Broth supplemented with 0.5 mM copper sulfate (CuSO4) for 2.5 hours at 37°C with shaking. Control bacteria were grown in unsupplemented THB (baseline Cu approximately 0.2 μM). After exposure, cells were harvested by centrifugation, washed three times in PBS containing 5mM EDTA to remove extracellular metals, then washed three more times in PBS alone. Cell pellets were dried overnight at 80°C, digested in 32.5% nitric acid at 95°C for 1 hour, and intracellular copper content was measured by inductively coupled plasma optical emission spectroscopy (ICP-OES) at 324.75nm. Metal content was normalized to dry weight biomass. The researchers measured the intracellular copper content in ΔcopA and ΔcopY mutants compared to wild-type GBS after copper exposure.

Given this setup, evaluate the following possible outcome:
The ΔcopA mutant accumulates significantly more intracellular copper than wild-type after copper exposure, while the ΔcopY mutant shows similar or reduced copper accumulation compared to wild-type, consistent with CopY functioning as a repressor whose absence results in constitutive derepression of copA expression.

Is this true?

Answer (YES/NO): YES